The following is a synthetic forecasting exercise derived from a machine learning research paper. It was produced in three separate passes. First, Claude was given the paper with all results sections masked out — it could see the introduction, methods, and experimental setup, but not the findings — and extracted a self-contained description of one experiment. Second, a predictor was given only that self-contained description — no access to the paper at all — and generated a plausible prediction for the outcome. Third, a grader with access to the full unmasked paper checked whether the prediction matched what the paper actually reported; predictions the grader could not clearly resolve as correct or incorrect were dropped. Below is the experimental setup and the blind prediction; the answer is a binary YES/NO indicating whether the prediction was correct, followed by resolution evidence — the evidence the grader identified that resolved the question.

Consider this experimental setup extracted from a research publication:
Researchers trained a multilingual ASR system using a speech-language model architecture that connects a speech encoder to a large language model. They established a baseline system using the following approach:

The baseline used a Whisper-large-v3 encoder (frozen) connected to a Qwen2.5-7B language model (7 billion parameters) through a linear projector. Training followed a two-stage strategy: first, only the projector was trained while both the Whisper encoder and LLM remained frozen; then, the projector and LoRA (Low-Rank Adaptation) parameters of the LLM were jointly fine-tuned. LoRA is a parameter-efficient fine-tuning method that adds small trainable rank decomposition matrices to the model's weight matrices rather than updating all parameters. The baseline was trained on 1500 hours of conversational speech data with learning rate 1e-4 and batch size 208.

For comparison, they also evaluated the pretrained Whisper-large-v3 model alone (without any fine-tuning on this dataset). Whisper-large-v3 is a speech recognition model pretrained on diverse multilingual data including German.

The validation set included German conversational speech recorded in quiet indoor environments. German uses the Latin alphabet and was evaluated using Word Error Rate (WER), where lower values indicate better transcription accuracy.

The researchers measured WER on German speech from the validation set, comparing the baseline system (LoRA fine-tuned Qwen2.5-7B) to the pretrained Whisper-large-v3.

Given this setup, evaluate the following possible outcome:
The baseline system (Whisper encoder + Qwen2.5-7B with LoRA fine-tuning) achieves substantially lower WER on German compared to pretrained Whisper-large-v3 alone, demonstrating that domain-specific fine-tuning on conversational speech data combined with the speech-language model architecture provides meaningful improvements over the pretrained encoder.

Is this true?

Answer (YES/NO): NO